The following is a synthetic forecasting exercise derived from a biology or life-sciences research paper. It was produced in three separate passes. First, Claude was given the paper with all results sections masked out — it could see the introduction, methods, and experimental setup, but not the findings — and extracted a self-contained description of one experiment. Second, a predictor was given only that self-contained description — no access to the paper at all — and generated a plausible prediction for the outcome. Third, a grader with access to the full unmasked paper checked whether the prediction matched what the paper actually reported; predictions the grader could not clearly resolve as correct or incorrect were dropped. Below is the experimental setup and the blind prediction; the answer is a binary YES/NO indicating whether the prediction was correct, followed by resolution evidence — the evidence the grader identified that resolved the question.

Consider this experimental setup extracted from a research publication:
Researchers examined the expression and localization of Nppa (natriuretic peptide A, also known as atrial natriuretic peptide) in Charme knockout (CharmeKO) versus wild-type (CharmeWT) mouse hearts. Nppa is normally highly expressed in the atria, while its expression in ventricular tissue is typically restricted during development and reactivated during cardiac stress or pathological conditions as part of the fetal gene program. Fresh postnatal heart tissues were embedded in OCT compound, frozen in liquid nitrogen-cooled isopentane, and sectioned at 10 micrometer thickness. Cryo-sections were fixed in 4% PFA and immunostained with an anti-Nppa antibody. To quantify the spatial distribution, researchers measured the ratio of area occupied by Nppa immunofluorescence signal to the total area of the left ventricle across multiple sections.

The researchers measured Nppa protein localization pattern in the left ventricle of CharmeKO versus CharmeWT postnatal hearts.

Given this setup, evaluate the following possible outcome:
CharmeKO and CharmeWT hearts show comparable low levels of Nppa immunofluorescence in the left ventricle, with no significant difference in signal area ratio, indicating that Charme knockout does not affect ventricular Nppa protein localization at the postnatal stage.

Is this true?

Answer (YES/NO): NO